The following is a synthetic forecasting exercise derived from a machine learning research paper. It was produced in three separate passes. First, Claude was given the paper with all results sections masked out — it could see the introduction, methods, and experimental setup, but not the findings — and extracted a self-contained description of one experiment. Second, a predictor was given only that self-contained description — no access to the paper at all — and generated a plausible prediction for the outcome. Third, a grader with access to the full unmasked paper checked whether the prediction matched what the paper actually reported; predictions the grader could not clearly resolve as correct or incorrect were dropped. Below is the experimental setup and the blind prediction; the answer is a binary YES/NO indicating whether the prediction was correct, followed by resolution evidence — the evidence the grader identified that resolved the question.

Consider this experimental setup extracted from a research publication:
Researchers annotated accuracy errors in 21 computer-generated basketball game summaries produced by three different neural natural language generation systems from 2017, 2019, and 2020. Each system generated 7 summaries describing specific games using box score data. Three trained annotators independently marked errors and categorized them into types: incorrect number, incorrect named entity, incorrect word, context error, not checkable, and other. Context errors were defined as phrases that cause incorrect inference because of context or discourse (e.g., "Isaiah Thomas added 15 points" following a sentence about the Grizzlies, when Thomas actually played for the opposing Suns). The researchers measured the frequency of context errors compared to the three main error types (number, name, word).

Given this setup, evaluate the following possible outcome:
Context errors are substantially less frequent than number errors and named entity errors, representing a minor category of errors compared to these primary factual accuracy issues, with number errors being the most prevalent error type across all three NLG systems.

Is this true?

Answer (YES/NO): YES